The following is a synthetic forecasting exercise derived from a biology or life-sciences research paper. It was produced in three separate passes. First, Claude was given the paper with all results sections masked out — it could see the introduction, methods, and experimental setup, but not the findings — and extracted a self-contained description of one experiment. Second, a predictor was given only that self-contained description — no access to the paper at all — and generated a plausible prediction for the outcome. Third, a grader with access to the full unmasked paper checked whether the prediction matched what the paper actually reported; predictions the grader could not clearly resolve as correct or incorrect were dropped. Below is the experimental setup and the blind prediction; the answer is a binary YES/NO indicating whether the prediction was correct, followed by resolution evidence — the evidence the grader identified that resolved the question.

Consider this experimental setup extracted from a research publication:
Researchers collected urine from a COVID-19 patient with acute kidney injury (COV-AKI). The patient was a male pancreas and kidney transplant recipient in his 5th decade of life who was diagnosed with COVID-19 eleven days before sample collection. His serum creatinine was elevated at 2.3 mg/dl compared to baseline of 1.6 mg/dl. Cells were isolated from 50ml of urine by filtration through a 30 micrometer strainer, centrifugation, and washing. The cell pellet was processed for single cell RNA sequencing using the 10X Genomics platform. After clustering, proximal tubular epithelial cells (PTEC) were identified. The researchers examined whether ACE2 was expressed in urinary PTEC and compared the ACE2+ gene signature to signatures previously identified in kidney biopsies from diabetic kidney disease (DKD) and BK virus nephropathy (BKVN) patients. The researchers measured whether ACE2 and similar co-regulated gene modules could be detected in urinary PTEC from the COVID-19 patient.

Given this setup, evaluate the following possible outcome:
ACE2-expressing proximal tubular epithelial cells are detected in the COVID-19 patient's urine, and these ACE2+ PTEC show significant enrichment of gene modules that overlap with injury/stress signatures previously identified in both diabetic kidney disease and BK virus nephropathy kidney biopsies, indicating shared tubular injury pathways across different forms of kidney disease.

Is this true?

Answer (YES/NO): NO